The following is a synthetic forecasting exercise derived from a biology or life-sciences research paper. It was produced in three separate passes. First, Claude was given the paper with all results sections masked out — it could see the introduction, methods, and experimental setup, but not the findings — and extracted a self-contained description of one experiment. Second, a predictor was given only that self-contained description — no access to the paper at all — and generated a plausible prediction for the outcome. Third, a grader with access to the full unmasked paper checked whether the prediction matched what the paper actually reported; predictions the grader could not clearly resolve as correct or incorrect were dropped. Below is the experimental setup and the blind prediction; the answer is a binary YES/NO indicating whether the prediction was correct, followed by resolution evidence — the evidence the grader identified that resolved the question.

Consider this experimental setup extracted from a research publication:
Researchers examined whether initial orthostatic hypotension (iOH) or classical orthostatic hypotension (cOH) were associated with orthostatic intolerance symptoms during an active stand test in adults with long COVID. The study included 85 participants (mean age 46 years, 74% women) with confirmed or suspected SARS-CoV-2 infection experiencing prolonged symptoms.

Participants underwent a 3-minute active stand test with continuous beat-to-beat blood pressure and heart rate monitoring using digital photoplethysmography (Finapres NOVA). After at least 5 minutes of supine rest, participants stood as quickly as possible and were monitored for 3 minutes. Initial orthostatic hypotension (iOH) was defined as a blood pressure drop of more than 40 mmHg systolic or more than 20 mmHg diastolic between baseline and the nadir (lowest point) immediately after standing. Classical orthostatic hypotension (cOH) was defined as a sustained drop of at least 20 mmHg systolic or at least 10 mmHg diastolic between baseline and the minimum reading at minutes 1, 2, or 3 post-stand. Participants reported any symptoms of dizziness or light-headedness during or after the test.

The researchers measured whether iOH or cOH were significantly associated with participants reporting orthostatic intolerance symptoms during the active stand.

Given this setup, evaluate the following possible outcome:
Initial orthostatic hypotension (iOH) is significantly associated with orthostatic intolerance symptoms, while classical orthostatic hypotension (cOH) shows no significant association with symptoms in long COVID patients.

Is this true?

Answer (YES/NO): NO